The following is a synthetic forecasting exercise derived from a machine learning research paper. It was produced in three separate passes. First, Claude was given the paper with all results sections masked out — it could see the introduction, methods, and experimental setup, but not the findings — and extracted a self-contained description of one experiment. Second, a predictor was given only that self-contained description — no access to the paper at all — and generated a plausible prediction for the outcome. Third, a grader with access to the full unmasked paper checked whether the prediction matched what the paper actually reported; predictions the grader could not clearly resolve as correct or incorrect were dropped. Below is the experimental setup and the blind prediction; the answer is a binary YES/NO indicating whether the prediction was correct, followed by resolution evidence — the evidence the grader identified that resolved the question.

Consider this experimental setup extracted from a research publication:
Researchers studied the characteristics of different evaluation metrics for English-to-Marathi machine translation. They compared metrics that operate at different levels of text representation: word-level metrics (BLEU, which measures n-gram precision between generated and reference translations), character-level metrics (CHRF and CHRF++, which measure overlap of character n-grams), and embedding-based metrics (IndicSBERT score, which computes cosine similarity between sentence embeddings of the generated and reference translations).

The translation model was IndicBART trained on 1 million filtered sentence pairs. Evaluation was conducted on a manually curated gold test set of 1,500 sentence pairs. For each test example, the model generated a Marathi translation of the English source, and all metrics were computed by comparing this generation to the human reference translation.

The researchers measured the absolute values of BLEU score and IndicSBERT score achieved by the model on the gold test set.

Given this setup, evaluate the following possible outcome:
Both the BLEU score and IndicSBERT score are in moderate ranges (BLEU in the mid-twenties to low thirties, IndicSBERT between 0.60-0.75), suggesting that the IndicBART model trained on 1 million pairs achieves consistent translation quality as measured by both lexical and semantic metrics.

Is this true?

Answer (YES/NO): NO